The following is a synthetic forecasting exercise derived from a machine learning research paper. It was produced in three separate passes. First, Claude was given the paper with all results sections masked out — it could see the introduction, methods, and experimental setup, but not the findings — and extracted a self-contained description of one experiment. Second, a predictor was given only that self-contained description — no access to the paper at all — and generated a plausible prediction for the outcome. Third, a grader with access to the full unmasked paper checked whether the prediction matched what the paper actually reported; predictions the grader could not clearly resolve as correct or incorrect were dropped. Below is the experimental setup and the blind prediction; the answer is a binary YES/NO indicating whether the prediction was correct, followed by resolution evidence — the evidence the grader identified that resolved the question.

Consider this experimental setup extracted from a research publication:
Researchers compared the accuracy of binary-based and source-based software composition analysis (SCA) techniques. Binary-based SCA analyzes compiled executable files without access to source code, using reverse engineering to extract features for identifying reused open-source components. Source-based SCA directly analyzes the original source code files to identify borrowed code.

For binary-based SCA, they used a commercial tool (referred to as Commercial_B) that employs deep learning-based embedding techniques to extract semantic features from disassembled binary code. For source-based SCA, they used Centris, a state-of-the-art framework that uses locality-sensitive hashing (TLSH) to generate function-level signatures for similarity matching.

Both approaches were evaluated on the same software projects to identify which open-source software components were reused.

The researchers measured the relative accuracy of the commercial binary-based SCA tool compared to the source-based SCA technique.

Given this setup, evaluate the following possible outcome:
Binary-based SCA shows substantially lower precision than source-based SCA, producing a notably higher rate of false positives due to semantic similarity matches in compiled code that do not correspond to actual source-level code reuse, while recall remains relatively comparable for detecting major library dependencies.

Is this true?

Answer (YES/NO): NO